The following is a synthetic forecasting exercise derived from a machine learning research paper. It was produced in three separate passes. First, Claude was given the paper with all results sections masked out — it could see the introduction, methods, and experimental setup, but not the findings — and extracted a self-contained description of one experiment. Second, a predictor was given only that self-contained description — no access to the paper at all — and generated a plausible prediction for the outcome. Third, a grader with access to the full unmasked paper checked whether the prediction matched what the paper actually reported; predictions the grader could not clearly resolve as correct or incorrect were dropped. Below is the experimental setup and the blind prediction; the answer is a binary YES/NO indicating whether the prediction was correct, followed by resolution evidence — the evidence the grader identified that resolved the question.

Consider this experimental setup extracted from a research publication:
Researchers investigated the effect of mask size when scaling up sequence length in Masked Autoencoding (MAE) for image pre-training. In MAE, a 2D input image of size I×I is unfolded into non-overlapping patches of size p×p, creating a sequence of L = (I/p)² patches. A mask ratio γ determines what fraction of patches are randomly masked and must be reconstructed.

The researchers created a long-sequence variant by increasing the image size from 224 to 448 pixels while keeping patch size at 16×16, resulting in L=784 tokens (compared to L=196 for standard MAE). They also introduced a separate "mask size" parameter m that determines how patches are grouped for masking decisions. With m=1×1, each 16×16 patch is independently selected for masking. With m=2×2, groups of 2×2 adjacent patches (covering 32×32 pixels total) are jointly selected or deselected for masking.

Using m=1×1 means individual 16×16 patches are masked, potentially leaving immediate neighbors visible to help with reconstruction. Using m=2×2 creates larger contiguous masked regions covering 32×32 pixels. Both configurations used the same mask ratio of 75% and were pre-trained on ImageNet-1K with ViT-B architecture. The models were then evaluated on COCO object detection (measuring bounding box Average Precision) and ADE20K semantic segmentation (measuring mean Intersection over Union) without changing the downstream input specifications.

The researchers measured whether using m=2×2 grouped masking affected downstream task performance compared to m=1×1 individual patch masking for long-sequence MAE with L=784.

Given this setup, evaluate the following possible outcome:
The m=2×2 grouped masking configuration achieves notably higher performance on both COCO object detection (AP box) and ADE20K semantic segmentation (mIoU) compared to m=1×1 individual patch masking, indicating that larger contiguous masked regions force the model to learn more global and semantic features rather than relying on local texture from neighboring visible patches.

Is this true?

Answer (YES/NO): YES